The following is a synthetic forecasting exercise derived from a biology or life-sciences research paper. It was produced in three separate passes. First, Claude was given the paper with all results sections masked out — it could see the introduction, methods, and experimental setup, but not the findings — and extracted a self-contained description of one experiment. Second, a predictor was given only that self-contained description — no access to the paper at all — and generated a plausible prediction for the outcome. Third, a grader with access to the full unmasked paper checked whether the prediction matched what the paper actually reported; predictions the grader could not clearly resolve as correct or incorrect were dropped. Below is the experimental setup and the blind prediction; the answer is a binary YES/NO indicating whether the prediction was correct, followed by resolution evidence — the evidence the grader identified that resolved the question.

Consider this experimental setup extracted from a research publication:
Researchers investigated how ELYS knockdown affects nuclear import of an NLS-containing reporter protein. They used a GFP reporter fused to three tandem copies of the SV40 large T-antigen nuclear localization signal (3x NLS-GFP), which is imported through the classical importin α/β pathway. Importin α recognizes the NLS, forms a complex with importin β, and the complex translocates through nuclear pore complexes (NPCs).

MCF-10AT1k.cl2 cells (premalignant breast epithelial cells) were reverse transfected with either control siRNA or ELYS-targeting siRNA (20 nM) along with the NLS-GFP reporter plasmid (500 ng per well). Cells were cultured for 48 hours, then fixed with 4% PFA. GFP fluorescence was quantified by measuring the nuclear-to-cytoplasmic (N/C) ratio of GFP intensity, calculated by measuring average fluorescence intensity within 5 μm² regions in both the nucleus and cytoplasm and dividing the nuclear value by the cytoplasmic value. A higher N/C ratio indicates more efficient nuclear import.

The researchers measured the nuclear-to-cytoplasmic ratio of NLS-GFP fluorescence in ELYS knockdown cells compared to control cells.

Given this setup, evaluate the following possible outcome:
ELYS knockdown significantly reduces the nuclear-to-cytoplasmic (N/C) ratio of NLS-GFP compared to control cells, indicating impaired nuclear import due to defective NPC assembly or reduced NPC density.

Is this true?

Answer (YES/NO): YES